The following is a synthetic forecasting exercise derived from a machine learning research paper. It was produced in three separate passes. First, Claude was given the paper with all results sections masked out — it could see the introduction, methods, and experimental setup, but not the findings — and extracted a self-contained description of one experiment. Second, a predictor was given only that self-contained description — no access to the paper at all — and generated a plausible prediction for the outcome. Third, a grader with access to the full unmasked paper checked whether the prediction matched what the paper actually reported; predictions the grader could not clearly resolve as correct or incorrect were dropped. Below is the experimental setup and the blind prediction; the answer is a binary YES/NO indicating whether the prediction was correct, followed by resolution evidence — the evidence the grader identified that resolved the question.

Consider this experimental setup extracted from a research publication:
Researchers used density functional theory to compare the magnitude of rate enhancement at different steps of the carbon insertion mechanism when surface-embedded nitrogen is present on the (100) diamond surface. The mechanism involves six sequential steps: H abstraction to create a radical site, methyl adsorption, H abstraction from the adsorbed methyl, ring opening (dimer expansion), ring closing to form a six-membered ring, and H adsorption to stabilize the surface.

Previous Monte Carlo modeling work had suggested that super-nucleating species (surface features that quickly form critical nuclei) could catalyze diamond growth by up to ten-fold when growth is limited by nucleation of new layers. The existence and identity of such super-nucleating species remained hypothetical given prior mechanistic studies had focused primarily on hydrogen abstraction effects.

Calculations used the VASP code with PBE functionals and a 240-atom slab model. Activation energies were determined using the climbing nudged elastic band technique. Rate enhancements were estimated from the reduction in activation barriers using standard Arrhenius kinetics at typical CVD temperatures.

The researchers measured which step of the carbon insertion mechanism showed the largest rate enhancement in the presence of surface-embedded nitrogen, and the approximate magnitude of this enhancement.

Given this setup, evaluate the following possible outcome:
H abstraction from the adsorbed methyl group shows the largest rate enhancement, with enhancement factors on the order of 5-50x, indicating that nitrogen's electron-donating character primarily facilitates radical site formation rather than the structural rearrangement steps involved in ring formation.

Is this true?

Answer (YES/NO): NO